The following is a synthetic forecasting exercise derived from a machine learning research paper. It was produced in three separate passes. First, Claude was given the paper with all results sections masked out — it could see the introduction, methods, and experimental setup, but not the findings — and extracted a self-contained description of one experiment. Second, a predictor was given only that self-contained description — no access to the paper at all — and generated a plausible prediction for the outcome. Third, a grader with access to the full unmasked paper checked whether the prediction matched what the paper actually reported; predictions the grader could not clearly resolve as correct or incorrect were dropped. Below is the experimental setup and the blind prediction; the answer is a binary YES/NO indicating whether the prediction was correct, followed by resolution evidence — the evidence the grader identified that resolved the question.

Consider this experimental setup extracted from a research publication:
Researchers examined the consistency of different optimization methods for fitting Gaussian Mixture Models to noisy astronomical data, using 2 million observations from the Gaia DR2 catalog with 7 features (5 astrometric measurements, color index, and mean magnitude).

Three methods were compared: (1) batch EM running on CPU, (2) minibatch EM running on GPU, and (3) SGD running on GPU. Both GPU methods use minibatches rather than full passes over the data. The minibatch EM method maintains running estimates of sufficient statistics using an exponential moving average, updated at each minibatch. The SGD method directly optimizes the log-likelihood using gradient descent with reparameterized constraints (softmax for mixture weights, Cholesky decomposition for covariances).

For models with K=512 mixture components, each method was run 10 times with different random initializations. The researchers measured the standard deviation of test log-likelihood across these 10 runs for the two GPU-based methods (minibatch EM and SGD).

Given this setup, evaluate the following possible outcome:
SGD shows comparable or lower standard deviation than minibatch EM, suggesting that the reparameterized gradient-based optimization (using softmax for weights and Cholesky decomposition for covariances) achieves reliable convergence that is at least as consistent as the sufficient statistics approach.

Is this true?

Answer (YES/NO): NO